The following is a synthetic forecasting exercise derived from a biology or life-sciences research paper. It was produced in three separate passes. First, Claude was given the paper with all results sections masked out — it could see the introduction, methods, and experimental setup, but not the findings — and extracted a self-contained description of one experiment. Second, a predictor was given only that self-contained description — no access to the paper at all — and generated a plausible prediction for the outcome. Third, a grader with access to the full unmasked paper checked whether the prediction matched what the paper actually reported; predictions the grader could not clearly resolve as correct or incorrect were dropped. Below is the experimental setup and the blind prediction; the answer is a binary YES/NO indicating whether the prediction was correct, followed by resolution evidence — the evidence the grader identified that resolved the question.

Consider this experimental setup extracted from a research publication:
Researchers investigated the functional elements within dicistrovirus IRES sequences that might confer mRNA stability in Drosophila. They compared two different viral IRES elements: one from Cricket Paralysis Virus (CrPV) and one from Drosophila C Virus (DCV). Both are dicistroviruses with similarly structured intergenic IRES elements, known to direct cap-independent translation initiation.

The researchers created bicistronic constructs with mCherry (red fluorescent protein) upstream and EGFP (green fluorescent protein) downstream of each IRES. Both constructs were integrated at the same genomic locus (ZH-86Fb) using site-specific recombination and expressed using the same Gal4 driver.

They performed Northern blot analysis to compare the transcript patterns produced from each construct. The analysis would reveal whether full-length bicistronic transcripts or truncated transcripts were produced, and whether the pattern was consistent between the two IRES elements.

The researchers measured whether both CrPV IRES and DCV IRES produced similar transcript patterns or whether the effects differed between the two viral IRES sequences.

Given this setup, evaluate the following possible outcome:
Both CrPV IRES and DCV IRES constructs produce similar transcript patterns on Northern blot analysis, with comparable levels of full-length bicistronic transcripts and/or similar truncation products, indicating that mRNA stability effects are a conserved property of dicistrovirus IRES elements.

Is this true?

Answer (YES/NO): NO